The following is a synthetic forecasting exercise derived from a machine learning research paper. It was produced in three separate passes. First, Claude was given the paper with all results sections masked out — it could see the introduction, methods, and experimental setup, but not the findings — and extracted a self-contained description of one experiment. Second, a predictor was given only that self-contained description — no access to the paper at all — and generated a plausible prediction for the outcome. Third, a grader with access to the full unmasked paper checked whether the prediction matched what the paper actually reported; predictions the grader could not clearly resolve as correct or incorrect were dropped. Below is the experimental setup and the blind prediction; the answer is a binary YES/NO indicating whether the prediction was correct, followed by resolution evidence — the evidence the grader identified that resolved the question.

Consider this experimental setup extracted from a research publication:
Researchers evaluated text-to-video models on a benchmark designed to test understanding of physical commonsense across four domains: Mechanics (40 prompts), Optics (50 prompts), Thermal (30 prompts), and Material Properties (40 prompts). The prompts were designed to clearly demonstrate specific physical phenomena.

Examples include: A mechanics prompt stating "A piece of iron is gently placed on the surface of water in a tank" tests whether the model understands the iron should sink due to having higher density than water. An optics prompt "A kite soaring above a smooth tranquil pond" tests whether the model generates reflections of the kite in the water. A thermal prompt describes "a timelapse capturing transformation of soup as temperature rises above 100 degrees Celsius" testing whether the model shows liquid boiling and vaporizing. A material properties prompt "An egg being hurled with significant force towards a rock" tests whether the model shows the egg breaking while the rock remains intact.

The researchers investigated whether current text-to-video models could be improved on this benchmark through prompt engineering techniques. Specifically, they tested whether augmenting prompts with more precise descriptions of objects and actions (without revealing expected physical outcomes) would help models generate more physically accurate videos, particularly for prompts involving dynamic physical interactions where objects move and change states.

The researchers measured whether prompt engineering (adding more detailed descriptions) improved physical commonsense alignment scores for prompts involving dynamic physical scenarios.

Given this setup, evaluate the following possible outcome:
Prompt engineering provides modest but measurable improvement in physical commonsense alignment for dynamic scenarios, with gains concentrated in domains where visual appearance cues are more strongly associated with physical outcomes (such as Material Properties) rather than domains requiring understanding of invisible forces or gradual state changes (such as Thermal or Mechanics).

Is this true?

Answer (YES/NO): NO